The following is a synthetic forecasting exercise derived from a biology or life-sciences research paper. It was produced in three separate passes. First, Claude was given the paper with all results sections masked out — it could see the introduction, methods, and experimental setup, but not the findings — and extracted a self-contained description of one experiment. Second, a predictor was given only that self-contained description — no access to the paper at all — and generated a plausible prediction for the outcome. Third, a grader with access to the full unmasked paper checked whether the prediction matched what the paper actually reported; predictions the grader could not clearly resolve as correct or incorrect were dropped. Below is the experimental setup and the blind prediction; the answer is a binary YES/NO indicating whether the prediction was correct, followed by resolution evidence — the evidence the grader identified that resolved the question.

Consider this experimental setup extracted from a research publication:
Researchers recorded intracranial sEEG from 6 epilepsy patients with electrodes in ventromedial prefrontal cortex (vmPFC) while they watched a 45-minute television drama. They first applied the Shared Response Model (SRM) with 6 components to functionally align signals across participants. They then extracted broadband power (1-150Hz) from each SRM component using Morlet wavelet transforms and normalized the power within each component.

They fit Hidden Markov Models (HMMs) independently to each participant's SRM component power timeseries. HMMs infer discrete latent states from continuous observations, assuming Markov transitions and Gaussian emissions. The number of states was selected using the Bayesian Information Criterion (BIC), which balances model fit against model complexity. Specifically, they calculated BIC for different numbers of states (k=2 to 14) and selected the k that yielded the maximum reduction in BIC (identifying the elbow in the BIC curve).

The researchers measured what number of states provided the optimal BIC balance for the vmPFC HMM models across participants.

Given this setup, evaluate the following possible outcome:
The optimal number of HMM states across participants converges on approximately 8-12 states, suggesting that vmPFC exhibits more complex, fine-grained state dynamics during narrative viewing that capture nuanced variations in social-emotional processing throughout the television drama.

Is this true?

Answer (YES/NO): NO